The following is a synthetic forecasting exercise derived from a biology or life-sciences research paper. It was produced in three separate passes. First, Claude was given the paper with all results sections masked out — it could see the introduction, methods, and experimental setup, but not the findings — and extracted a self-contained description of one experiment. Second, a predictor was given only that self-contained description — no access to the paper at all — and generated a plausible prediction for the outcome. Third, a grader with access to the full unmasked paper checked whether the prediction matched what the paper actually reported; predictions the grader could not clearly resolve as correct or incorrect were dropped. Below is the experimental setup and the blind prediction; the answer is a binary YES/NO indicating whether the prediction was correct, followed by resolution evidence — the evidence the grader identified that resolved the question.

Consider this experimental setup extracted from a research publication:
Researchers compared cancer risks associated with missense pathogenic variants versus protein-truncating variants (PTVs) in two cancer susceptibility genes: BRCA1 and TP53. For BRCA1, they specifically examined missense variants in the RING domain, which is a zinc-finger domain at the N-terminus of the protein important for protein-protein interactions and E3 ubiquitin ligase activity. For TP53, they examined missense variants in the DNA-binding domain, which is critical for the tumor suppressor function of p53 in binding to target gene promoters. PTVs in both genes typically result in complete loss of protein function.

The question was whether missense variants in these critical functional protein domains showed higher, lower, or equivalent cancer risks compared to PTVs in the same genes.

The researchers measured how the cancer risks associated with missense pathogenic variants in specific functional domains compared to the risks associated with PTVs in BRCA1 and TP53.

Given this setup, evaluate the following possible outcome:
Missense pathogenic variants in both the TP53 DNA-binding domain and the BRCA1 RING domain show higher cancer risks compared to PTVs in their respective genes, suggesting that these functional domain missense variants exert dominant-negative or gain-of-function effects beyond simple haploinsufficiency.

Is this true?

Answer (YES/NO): NO